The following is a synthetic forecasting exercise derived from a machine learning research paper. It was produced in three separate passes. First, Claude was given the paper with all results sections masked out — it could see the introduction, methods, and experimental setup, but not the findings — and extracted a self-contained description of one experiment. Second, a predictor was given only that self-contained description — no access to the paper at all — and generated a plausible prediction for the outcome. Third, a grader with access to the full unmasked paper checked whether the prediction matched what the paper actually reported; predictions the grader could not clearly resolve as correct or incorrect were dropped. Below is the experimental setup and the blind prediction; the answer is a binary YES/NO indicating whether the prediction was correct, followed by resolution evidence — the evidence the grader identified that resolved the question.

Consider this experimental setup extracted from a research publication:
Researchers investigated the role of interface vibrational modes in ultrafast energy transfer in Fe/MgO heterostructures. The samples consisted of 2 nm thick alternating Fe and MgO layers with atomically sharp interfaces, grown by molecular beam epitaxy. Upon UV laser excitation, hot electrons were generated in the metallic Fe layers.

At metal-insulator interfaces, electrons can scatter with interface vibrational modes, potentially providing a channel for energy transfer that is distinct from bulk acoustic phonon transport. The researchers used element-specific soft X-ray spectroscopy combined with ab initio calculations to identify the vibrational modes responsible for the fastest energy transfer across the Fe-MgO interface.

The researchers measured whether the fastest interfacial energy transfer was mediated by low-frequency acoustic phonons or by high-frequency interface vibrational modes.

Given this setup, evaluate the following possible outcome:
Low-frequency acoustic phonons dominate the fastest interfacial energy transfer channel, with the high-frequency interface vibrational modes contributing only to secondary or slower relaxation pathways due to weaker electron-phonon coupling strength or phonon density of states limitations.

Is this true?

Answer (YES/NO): NO